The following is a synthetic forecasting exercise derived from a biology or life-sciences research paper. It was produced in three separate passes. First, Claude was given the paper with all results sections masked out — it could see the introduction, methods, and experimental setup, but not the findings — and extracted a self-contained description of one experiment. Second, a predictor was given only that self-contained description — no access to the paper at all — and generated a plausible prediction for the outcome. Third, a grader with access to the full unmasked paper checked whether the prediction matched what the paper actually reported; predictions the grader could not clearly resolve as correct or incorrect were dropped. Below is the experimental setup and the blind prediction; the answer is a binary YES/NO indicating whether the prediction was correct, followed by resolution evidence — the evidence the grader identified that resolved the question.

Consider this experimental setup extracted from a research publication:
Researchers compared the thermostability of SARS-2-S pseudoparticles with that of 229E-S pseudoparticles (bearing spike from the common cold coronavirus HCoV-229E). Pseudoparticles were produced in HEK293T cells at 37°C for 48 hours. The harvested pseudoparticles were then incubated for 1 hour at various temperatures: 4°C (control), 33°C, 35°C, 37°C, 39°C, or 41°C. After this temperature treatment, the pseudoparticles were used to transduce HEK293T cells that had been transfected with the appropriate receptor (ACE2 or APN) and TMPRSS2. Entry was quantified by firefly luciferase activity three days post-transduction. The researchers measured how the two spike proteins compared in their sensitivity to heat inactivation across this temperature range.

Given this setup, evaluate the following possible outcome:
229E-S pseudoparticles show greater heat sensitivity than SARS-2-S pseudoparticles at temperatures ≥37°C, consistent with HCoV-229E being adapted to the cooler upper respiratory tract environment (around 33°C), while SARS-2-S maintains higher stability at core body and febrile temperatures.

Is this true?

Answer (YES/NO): NO